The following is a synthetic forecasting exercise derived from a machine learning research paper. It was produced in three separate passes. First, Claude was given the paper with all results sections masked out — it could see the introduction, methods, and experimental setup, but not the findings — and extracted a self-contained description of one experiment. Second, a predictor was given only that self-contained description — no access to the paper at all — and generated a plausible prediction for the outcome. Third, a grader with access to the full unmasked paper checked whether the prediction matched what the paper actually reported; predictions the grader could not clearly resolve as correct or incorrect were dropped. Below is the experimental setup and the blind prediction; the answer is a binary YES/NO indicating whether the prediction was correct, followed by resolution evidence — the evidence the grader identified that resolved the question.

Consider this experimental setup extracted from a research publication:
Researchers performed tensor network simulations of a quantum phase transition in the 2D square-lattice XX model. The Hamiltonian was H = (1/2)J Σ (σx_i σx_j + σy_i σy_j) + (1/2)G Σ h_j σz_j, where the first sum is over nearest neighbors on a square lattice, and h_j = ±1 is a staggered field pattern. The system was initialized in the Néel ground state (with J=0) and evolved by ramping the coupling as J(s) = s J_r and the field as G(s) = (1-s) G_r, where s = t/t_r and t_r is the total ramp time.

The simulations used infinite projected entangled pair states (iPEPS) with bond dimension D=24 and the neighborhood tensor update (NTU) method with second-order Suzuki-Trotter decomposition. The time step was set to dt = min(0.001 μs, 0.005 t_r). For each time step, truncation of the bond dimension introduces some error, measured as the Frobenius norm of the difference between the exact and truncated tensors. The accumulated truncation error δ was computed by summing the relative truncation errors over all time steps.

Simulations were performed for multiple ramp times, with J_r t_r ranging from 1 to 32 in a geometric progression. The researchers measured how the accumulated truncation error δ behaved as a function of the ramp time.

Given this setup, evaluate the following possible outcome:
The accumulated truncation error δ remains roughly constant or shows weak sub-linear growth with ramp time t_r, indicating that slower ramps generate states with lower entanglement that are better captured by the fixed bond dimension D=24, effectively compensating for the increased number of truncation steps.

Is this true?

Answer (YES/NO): NO